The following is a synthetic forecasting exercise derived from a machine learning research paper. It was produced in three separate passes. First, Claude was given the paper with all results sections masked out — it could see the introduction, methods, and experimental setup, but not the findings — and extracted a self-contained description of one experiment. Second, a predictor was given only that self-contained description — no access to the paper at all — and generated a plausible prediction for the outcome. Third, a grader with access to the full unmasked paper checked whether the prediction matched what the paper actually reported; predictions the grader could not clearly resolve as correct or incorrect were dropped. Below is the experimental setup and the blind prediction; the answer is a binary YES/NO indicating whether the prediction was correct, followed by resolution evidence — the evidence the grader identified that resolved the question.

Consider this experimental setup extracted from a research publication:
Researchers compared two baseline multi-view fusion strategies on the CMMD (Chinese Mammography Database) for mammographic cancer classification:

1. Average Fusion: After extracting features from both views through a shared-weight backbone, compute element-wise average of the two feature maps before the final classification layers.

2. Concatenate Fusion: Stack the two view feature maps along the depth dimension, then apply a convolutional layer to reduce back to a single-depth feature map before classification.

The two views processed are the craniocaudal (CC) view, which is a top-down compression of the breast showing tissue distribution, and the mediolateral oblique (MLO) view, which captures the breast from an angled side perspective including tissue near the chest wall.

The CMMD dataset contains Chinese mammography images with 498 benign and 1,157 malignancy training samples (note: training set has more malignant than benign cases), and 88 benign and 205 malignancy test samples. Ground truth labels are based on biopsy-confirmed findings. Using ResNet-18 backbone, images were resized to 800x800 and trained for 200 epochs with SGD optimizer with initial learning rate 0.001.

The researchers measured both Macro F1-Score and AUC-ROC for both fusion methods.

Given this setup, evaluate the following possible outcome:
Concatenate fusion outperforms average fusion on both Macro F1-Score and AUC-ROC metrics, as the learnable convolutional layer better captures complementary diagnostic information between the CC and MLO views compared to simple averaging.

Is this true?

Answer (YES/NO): NO